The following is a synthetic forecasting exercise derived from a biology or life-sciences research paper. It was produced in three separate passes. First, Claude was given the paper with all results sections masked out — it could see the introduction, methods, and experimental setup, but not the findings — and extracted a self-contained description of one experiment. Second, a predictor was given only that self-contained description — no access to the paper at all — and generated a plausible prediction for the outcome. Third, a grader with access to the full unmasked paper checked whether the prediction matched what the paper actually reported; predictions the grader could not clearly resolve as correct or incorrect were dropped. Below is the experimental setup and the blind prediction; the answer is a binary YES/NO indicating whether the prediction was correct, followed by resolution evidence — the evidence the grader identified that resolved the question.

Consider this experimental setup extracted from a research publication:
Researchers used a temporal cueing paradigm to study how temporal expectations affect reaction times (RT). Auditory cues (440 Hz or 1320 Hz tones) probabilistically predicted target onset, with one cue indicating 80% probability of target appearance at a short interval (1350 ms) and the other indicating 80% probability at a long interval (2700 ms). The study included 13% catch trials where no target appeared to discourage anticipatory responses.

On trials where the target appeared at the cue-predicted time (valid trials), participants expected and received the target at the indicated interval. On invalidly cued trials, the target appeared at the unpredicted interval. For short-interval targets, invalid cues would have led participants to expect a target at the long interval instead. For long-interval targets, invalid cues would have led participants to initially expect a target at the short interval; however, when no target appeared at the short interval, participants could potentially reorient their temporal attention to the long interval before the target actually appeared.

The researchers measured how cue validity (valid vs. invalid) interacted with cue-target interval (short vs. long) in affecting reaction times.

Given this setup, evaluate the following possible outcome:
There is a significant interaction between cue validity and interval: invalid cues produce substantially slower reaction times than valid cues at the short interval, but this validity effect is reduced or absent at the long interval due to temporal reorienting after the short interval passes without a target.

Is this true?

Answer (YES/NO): YES